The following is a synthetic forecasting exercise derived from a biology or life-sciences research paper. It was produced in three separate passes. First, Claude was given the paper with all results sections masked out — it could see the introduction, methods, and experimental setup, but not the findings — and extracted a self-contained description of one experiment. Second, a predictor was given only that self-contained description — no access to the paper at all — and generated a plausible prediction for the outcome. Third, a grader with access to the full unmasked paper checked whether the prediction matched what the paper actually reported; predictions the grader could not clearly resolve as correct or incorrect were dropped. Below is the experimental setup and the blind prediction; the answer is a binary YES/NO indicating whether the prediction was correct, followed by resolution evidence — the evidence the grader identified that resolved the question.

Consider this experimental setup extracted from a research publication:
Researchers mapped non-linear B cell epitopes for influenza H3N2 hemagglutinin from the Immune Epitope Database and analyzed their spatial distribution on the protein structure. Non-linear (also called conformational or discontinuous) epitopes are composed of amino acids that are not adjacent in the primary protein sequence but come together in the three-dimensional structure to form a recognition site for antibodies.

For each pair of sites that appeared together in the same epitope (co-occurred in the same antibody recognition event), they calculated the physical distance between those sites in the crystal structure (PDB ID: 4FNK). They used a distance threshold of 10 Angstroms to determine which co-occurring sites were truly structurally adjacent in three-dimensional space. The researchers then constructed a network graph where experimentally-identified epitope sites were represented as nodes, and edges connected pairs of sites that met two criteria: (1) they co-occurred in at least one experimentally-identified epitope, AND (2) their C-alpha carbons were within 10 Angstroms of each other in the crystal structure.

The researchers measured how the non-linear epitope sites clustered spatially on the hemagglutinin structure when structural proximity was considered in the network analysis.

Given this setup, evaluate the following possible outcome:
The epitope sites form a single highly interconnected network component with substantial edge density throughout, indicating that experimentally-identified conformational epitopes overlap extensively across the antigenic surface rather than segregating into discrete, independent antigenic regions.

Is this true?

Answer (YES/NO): NO